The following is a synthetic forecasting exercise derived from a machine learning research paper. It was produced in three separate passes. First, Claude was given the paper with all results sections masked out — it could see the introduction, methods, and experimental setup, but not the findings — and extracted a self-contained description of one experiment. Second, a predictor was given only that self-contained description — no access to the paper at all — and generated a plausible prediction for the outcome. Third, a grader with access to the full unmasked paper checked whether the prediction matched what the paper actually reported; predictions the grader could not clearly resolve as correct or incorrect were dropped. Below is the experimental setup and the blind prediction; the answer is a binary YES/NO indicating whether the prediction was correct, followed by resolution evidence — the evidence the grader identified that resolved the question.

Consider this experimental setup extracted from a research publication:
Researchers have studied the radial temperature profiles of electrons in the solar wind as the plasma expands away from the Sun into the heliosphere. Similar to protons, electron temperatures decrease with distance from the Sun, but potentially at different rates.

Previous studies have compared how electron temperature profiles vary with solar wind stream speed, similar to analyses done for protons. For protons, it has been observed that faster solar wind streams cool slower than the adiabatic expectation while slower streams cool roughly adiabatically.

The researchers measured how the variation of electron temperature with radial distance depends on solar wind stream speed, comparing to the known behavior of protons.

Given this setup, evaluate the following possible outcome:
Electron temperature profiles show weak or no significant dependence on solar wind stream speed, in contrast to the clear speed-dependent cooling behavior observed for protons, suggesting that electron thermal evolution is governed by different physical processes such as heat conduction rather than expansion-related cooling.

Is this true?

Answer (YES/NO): NO